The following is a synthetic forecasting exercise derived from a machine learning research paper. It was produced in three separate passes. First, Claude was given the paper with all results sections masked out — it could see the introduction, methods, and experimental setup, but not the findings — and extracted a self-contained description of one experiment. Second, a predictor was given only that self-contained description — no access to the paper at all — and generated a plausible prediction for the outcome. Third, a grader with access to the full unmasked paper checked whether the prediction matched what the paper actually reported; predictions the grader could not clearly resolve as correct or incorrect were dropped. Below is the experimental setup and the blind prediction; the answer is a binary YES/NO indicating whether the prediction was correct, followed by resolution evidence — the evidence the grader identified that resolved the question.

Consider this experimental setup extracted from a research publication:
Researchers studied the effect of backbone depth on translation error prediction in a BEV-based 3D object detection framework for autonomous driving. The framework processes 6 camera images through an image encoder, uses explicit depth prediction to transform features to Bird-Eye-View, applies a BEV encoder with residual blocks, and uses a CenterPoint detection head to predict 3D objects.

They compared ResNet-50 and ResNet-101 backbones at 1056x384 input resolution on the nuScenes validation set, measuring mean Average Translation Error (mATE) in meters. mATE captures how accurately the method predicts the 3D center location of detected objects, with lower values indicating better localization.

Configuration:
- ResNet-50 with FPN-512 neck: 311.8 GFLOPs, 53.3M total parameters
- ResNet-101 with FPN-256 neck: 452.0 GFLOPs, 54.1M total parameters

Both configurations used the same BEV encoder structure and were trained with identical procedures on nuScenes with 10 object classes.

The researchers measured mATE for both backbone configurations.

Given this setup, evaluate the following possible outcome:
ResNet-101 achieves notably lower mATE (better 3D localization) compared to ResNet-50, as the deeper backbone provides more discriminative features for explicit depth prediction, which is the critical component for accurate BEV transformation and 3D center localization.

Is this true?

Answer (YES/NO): NO